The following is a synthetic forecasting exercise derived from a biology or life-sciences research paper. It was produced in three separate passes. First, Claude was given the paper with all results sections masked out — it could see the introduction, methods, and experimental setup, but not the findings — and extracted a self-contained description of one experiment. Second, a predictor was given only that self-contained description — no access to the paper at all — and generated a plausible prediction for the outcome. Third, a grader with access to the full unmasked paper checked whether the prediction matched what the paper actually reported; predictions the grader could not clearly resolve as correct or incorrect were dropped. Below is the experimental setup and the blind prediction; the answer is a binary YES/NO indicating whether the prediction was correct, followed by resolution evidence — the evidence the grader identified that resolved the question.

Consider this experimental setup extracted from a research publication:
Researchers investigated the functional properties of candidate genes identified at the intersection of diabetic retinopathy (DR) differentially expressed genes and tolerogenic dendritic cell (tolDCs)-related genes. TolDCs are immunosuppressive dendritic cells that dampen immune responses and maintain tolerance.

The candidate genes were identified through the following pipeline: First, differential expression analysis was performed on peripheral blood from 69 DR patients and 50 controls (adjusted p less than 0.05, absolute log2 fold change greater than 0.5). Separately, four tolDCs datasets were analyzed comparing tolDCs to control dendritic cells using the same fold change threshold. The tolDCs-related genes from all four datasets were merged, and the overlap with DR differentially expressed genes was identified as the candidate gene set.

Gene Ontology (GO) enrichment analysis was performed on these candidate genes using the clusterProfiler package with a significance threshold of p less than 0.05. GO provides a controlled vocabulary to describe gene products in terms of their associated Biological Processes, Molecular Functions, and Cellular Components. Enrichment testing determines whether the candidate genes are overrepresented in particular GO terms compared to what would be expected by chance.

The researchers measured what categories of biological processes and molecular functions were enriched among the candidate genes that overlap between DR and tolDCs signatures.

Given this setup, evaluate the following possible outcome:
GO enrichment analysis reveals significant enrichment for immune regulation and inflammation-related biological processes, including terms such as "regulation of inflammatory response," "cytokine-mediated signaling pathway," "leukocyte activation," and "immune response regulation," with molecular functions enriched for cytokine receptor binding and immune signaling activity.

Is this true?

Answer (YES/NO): NO